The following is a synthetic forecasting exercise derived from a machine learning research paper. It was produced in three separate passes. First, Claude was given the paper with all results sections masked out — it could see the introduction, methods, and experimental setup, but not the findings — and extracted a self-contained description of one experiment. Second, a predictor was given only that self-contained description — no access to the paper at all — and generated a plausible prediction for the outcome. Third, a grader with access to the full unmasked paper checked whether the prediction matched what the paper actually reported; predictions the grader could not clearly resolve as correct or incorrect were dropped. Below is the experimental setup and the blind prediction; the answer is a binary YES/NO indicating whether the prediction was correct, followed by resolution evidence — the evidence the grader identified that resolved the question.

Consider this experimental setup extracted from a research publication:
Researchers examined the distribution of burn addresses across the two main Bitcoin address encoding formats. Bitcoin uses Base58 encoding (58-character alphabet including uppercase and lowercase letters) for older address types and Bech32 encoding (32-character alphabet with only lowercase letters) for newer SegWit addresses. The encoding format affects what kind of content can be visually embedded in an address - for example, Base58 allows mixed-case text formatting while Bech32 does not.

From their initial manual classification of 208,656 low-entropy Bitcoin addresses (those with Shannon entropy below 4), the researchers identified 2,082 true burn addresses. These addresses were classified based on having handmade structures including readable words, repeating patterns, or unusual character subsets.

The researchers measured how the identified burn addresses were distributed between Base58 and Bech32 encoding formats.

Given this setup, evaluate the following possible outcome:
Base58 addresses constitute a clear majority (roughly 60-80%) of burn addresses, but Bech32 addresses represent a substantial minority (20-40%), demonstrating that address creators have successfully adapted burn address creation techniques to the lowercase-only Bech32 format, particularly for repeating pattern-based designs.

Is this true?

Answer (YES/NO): NO